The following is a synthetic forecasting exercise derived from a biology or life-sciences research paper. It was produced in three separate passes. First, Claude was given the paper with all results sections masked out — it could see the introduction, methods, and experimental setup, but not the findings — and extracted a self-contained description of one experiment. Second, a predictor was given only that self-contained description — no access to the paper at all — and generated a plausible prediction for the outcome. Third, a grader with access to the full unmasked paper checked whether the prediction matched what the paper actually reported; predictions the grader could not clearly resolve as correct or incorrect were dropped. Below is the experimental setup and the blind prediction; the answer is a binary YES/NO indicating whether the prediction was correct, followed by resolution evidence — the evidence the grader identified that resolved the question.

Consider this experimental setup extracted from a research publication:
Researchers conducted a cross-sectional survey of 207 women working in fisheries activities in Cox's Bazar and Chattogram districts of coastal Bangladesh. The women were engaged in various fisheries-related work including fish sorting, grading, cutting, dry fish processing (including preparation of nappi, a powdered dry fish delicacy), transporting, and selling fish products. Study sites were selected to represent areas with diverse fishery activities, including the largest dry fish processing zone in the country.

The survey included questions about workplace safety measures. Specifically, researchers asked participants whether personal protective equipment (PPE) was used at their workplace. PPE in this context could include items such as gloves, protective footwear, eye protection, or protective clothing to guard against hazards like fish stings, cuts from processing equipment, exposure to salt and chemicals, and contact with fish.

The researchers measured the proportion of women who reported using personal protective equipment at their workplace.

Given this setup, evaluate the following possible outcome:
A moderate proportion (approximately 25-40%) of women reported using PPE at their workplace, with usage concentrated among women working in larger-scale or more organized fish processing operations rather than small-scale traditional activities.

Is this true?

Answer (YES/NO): NO